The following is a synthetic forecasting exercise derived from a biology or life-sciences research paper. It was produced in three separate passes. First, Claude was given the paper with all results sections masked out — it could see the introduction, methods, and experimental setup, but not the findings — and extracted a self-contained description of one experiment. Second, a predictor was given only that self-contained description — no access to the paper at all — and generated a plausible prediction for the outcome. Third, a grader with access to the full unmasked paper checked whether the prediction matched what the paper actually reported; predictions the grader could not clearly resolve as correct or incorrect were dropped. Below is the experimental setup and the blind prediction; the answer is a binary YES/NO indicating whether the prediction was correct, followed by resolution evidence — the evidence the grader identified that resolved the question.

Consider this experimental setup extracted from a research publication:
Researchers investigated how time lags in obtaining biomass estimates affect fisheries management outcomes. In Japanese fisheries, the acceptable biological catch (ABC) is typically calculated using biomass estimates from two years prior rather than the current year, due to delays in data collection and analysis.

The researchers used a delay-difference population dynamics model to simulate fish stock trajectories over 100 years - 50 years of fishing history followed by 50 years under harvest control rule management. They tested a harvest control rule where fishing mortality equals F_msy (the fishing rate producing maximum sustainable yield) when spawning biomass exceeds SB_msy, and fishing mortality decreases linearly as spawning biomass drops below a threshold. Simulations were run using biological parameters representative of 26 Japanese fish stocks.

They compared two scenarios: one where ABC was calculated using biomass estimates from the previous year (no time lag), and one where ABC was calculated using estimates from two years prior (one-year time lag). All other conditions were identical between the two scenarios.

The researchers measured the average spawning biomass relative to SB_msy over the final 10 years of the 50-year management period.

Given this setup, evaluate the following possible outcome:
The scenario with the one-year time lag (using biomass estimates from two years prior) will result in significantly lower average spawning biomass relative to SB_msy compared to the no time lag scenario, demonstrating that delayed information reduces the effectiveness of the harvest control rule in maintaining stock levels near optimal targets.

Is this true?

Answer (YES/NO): NO